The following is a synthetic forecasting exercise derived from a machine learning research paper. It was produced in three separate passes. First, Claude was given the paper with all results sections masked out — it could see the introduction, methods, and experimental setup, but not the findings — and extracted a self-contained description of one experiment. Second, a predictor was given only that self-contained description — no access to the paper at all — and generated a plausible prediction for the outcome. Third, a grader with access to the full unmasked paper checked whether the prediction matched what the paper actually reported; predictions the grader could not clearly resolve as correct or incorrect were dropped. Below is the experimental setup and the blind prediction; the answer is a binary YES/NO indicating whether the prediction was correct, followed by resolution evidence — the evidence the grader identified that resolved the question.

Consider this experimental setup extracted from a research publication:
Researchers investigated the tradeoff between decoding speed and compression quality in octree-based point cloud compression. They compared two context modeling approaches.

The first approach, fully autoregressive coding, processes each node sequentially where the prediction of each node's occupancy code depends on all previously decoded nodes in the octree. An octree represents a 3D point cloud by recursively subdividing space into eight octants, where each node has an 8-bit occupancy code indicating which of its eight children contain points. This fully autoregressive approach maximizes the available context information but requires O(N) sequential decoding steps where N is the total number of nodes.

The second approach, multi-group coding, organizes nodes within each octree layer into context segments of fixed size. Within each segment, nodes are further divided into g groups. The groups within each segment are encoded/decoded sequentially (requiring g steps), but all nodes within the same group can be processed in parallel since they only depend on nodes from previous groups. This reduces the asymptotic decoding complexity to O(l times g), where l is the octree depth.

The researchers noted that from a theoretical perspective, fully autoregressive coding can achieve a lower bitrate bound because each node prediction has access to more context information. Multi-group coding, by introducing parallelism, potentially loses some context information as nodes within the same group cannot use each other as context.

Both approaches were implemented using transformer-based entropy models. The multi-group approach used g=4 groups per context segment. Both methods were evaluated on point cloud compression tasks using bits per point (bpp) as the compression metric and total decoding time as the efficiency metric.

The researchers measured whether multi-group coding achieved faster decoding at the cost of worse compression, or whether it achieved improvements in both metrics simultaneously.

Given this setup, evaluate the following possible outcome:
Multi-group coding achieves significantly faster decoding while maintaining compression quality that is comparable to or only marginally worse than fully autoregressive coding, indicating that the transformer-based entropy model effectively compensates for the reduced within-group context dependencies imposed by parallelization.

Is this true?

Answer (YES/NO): NO